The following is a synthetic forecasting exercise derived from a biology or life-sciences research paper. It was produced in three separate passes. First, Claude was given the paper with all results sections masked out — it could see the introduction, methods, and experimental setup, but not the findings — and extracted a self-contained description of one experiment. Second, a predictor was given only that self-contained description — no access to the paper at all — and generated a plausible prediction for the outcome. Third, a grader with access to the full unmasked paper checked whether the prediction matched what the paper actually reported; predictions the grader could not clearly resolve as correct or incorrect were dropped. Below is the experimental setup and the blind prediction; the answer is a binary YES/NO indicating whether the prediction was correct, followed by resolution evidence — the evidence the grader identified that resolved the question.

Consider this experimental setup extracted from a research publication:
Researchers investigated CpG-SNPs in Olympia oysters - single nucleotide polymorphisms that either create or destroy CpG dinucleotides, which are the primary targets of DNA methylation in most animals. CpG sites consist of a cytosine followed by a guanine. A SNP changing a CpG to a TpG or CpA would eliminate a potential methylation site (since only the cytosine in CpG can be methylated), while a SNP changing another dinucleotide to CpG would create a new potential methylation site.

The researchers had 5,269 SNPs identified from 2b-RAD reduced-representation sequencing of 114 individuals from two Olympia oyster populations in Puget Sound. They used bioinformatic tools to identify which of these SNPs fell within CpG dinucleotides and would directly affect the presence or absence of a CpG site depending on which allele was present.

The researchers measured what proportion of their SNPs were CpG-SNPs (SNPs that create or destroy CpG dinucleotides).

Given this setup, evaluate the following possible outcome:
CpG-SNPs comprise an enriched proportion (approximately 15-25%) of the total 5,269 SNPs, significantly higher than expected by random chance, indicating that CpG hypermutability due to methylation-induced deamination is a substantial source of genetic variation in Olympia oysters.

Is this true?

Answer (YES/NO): NO